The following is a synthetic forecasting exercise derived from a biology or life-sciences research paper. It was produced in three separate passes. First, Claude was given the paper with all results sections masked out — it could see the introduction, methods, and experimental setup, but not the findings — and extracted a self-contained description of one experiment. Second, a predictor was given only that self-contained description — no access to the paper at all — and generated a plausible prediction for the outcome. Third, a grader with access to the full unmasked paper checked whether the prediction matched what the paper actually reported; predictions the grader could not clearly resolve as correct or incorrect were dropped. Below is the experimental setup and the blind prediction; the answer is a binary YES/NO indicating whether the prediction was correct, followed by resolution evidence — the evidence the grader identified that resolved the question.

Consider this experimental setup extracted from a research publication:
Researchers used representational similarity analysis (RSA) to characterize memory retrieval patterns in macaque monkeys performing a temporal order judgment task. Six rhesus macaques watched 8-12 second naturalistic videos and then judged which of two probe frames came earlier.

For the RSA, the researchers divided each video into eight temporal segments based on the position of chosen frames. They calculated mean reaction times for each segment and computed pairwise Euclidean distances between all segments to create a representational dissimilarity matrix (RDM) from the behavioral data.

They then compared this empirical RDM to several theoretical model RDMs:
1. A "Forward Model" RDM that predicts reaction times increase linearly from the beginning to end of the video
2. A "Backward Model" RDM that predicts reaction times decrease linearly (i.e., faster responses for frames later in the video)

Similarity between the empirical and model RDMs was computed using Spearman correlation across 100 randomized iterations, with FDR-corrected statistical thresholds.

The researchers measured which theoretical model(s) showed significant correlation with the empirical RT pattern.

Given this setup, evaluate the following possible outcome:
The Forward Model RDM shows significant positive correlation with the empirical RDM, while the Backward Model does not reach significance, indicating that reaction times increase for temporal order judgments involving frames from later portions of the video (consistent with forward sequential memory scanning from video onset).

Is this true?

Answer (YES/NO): NO